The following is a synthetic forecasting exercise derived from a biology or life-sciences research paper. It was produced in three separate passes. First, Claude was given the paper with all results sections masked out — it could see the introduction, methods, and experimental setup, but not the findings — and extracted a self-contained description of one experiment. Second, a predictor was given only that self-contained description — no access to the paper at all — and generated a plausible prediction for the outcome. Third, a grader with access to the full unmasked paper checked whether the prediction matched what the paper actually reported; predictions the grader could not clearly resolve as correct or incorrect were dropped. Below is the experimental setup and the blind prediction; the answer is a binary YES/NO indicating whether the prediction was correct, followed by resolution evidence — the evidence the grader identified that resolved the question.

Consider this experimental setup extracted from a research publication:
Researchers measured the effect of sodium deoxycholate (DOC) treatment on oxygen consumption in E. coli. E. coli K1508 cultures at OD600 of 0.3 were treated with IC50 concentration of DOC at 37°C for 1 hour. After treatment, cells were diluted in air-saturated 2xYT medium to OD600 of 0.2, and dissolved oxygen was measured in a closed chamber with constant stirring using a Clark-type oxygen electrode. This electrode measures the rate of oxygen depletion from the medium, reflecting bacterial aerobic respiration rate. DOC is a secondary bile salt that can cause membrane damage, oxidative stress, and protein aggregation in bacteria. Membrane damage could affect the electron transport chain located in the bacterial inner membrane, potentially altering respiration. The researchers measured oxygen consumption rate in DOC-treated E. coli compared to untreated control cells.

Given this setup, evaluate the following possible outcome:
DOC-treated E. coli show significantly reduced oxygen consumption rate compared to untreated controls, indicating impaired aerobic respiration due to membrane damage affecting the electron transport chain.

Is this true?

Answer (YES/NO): YES